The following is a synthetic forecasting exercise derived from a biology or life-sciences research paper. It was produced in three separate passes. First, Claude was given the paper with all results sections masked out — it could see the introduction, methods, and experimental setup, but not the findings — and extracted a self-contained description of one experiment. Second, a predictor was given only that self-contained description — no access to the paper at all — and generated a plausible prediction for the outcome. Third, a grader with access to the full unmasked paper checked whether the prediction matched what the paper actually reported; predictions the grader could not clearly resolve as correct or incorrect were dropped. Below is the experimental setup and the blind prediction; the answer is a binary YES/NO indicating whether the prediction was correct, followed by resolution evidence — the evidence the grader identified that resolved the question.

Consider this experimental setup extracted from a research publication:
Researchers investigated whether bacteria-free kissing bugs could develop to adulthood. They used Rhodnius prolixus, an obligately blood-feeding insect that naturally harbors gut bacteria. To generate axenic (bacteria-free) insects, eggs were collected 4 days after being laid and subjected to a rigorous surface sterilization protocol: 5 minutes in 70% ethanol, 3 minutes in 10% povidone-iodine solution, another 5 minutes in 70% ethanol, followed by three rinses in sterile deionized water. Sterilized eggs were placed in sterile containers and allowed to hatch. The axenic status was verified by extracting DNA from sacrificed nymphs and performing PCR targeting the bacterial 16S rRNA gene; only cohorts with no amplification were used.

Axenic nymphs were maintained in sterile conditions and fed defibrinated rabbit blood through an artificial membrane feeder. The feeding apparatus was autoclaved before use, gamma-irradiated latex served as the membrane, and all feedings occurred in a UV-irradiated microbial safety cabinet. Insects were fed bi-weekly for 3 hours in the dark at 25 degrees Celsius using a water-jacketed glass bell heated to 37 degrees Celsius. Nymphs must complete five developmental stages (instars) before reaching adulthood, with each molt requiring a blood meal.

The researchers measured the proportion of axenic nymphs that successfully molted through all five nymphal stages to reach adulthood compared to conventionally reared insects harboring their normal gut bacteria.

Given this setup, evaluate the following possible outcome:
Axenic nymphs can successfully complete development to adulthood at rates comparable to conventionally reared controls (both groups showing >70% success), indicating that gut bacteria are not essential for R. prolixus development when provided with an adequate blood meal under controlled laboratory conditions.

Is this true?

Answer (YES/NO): NO